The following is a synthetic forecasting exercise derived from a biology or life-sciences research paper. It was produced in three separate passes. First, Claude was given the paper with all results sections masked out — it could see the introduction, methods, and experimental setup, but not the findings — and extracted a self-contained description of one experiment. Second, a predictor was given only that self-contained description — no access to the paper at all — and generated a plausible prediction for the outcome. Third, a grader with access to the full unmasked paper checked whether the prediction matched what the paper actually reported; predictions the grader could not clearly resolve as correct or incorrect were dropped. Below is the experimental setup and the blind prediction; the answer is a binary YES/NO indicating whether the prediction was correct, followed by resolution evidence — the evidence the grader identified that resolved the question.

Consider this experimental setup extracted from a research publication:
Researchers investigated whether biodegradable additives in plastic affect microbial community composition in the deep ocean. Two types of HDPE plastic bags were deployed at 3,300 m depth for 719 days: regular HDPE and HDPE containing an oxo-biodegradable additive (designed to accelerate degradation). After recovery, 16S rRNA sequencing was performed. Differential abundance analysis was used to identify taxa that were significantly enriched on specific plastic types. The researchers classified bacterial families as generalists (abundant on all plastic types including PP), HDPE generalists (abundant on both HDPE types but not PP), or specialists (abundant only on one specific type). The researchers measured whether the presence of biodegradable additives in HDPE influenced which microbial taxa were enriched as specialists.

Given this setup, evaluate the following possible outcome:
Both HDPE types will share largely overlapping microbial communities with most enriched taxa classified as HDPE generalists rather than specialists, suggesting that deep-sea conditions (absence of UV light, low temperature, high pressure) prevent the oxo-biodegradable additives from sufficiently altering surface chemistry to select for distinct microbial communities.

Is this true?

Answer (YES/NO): NO